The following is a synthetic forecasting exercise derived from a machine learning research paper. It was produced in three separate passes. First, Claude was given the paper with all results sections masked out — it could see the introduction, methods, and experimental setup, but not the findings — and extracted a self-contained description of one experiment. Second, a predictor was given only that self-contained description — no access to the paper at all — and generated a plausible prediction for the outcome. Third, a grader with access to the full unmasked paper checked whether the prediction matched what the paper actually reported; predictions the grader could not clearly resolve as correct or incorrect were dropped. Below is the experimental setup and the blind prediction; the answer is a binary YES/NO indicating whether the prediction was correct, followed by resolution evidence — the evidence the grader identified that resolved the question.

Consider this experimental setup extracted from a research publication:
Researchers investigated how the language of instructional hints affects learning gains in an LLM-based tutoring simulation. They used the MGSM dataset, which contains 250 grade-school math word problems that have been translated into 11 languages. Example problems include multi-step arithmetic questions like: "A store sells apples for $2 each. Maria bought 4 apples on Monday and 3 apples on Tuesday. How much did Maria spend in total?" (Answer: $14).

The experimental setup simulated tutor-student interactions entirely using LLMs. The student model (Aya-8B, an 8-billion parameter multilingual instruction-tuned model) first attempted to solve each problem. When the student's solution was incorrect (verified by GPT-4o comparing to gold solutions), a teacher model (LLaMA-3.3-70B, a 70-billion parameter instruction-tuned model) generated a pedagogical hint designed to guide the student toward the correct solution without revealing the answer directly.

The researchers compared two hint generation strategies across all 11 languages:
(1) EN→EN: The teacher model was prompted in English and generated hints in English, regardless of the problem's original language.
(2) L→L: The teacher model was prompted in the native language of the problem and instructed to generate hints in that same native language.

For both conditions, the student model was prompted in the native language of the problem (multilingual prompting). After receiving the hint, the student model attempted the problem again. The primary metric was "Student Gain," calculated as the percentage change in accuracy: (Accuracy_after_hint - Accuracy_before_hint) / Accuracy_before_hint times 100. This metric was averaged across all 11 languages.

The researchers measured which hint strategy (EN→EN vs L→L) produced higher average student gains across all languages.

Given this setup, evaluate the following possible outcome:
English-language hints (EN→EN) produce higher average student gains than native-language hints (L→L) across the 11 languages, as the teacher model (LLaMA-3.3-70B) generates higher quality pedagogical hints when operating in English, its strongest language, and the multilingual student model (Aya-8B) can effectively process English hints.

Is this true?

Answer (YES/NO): YES